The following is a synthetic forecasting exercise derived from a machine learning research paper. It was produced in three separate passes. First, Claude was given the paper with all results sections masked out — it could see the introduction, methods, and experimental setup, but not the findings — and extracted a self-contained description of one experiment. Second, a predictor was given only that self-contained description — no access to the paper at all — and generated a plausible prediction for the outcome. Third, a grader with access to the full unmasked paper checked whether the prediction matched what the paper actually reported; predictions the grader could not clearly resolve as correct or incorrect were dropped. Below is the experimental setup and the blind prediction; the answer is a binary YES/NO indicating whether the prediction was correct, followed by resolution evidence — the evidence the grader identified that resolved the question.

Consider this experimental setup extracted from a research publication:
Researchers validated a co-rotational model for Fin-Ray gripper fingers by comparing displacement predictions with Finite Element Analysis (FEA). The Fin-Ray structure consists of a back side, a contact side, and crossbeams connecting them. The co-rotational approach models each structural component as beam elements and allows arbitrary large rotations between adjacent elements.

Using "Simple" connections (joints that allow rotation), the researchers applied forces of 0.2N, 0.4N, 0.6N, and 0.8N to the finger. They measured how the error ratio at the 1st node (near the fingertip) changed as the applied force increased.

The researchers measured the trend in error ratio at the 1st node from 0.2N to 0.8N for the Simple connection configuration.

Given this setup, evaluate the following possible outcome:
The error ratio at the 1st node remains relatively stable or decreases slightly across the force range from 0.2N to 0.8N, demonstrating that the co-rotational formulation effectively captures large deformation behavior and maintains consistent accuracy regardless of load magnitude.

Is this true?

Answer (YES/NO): NO